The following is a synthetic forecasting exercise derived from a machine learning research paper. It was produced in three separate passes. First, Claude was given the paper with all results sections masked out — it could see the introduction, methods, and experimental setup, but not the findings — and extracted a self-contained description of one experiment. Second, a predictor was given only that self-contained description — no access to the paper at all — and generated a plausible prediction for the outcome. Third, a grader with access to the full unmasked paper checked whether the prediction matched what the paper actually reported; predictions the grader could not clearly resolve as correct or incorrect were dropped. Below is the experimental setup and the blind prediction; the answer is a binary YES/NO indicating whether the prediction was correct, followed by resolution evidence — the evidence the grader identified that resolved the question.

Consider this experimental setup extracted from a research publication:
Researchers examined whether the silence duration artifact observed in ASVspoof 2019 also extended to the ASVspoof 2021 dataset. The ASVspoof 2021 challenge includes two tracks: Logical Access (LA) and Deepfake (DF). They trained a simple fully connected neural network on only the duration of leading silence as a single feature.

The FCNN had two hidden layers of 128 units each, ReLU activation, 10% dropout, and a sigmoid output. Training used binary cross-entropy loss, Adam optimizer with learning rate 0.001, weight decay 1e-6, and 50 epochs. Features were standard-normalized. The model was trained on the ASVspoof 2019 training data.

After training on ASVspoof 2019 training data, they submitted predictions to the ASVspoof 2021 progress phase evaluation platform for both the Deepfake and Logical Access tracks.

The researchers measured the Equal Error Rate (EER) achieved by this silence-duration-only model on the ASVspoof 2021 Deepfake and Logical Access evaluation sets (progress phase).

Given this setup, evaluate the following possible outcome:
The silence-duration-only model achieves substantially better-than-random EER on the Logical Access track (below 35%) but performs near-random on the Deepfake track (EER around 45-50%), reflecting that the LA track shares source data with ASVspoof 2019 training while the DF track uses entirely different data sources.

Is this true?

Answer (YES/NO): NO